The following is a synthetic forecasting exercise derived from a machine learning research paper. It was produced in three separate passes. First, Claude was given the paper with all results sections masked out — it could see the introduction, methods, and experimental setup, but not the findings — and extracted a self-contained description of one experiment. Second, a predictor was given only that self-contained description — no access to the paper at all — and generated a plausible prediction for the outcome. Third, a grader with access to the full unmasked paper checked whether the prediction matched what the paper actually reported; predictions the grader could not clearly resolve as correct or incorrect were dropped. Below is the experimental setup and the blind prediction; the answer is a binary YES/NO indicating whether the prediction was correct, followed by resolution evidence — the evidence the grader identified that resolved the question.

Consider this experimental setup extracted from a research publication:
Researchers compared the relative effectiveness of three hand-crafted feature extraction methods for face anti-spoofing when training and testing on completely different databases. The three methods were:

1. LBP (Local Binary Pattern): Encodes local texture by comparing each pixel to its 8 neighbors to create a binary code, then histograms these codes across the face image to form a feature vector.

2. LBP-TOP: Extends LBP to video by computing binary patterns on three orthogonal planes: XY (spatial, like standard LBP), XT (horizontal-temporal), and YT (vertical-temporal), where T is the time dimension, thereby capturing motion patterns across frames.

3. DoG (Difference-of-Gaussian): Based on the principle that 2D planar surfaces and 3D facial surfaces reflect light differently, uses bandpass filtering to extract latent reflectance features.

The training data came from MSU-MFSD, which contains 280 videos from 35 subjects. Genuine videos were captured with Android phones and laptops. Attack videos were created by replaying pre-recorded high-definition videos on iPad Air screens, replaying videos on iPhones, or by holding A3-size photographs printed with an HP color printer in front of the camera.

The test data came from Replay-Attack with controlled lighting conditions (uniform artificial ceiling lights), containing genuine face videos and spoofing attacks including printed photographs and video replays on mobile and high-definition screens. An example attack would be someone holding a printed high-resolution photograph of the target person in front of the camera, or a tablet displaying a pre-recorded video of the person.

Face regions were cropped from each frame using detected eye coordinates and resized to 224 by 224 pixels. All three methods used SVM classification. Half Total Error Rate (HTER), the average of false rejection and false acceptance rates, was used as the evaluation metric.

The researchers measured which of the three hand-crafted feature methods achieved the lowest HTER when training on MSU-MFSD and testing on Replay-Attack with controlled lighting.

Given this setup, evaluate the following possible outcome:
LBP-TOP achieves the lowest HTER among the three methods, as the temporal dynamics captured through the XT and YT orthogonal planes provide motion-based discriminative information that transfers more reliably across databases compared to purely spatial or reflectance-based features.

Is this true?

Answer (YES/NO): NO